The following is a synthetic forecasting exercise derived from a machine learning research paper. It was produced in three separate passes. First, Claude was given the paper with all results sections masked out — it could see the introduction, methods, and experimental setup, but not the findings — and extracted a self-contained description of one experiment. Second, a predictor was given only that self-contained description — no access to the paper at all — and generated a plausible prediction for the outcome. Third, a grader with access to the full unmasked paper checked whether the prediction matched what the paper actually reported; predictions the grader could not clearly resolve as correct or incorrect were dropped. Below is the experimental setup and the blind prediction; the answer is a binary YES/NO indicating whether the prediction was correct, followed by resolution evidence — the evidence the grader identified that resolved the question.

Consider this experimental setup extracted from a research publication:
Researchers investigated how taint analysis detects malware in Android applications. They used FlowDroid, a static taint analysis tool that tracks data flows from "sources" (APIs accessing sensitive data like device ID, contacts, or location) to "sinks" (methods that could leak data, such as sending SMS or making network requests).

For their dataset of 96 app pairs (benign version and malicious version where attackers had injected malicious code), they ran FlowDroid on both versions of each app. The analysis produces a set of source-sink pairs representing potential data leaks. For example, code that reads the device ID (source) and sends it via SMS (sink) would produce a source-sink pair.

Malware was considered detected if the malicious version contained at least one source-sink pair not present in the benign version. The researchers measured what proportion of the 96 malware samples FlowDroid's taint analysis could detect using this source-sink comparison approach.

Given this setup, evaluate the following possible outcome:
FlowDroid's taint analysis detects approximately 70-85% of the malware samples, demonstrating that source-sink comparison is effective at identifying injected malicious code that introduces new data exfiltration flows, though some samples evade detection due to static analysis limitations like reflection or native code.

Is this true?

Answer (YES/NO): NO